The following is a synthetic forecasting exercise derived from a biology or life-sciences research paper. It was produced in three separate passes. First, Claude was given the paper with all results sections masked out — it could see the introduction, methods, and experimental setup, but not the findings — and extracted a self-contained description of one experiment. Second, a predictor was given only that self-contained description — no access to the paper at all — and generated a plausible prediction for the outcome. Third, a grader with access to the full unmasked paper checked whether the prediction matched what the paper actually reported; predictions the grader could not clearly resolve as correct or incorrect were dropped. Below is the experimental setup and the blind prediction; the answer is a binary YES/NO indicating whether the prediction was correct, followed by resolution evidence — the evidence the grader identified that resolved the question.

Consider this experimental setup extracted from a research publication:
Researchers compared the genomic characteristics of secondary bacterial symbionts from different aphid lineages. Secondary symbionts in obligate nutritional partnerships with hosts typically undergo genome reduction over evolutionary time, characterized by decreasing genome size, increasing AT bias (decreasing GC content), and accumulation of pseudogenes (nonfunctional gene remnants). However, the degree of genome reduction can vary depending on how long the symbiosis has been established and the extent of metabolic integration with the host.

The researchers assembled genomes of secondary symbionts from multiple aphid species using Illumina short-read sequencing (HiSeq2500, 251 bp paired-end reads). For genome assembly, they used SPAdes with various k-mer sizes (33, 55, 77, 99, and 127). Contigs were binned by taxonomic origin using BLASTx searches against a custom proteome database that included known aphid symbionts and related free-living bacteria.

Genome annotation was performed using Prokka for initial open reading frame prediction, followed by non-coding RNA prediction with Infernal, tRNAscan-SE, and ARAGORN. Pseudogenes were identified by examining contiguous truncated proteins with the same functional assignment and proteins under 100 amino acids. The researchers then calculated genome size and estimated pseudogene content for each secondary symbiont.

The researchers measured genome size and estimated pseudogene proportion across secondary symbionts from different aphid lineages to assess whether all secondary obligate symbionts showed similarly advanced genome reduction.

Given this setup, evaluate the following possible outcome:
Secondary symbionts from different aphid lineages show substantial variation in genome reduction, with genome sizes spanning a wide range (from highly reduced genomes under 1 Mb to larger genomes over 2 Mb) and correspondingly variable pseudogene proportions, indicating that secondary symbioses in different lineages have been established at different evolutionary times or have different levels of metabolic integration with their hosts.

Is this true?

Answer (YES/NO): YES